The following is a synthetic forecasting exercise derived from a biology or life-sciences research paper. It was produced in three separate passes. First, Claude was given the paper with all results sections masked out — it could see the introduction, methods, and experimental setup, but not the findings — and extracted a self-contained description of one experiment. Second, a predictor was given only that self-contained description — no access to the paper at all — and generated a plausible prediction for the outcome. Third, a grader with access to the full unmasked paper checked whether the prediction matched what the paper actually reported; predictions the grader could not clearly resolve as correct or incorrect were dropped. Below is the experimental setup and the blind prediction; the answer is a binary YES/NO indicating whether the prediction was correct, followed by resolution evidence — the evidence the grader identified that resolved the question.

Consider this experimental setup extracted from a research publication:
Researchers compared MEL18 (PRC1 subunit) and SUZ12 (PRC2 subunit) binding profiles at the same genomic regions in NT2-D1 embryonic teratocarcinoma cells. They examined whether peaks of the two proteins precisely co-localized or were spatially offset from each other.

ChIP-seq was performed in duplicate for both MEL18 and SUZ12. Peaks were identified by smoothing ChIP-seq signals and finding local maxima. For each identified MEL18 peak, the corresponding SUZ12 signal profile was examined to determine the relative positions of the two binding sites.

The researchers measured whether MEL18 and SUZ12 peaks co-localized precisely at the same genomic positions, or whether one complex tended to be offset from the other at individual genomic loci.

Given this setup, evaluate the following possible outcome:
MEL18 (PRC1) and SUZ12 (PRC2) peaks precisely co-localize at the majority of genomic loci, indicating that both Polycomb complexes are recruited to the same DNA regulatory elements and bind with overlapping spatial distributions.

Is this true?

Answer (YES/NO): NO